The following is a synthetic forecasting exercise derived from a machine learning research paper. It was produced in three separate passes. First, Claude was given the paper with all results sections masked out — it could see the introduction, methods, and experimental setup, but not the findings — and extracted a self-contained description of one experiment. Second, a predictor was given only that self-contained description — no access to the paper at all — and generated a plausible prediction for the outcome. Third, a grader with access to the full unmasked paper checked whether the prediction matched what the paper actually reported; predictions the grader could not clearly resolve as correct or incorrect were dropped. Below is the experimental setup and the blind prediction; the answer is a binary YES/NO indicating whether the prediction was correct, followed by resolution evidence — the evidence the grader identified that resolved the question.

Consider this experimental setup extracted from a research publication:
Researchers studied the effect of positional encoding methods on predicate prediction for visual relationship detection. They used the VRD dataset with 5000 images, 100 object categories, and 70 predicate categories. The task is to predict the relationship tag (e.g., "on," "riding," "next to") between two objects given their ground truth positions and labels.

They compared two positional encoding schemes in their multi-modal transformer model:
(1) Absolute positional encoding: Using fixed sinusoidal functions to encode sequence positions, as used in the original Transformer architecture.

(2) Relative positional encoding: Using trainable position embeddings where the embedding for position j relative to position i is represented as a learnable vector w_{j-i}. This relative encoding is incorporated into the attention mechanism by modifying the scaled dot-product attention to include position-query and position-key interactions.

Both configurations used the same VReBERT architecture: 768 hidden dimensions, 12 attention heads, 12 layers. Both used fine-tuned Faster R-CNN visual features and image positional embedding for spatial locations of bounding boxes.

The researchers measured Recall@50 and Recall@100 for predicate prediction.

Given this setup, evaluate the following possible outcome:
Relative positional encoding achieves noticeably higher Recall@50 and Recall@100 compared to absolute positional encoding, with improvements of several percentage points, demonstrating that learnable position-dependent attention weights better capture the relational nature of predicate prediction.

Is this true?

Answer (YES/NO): NO